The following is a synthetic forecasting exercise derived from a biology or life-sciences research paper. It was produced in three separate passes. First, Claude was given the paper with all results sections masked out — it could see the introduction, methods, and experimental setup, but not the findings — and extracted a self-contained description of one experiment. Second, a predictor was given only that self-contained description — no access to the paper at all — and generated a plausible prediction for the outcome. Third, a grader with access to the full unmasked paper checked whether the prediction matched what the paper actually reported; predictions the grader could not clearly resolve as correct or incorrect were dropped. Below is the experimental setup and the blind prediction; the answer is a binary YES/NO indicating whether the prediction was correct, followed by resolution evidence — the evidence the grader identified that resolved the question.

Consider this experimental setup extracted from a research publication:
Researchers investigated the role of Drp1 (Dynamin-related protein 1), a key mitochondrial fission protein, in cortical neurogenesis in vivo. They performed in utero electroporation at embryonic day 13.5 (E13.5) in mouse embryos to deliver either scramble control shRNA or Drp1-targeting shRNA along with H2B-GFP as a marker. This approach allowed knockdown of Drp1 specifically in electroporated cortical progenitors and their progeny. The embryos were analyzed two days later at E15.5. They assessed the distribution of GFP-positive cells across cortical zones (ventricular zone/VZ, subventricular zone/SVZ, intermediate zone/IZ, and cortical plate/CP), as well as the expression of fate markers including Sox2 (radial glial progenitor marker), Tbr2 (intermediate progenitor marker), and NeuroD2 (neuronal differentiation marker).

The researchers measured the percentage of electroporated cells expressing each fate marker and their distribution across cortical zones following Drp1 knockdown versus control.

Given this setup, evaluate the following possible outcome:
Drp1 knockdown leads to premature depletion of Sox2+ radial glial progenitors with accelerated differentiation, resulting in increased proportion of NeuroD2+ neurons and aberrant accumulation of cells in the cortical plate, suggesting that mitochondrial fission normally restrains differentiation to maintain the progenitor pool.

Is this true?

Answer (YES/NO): NO